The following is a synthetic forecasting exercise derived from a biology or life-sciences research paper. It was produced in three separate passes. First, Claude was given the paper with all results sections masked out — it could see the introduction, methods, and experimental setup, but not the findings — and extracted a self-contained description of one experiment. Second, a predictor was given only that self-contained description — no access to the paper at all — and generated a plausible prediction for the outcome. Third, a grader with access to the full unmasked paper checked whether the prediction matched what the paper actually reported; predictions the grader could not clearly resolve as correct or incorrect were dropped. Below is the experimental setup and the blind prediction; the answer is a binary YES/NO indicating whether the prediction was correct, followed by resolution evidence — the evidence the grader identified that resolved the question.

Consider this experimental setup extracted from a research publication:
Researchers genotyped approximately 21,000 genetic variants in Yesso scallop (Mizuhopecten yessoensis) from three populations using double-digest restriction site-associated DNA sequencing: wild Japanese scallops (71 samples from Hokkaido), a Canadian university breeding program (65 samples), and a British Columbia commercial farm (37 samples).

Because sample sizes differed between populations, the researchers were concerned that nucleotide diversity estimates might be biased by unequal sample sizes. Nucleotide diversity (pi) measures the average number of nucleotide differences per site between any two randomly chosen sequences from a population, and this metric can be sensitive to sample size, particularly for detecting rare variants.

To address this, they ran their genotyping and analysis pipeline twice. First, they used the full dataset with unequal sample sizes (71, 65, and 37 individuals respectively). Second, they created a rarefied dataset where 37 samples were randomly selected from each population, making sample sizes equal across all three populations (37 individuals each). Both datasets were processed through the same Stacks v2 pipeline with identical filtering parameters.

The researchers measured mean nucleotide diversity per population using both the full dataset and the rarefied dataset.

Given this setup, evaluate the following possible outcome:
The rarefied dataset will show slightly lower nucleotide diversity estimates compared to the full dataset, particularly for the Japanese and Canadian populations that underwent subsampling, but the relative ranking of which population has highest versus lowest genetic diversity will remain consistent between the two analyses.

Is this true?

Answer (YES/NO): NO